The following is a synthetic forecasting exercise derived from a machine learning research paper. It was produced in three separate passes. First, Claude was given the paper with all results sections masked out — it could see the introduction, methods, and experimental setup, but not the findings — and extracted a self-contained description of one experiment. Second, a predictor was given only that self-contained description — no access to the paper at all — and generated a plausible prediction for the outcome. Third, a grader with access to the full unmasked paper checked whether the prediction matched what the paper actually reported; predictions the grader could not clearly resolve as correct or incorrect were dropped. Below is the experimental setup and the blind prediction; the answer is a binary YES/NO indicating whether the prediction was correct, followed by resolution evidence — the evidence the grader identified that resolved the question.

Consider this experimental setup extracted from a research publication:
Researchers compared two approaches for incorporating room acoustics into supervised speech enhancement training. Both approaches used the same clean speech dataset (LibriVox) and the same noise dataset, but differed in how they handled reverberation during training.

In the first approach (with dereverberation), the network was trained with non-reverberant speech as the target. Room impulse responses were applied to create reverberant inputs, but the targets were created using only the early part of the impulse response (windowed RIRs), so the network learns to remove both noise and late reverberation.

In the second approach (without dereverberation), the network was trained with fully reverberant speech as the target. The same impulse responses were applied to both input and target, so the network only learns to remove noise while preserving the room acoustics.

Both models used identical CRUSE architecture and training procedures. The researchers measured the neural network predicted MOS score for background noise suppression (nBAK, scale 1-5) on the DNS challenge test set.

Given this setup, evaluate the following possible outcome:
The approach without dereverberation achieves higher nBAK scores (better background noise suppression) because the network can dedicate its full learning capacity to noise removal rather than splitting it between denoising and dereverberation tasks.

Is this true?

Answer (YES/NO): NO